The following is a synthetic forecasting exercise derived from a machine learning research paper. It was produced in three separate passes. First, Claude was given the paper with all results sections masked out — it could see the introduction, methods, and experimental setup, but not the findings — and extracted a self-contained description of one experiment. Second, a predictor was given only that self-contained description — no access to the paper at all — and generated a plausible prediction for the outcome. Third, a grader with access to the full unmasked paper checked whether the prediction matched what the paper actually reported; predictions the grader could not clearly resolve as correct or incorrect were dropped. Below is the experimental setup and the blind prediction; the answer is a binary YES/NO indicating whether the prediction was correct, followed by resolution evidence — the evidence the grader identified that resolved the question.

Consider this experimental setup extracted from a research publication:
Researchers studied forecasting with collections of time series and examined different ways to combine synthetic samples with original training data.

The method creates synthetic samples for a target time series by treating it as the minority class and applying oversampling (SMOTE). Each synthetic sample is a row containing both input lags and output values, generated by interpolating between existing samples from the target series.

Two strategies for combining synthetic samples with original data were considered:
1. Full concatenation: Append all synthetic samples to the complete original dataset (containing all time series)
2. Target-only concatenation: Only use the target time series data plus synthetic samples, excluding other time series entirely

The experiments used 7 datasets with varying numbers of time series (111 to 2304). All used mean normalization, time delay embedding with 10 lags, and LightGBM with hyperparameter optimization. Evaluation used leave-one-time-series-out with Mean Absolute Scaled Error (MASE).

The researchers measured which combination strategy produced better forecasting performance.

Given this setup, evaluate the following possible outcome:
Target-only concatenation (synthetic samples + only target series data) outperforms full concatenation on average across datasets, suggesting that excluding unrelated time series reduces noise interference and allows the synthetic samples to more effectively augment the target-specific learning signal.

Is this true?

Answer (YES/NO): NO